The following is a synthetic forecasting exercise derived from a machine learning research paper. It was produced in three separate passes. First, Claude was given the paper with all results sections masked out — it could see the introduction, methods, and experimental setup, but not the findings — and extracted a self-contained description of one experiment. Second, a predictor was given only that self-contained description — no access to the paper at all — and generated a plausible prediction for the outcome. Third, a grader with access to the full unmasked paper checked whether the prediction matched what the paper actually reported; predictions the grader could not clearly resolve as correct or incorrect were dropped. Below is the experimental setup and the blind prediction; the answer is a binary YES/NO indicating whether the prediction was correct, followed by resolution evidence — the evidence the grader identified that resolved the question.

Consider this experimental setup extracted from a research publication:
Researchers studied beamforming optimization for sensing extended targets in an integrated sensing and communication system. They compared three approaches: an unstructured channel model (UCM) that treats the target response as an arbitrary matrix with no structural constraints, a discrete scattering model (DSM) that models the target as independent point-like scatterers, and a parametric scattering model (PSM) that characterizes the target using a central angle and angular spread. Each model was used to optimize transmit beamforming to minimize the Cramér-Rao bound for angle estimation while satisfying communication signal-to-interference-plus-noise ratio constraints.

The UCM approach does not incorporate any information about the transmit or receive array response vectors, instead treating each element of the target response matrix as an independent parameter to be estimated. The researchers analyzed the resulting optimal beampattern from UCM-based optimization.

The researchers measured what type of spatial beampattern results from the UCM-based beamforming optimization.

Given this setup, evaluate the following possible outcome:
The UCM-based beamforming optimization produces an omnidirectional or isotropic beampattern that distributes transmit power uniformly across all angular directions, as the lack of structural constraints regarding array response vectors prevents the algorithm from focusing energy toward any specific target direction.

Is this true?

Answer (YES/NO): YES